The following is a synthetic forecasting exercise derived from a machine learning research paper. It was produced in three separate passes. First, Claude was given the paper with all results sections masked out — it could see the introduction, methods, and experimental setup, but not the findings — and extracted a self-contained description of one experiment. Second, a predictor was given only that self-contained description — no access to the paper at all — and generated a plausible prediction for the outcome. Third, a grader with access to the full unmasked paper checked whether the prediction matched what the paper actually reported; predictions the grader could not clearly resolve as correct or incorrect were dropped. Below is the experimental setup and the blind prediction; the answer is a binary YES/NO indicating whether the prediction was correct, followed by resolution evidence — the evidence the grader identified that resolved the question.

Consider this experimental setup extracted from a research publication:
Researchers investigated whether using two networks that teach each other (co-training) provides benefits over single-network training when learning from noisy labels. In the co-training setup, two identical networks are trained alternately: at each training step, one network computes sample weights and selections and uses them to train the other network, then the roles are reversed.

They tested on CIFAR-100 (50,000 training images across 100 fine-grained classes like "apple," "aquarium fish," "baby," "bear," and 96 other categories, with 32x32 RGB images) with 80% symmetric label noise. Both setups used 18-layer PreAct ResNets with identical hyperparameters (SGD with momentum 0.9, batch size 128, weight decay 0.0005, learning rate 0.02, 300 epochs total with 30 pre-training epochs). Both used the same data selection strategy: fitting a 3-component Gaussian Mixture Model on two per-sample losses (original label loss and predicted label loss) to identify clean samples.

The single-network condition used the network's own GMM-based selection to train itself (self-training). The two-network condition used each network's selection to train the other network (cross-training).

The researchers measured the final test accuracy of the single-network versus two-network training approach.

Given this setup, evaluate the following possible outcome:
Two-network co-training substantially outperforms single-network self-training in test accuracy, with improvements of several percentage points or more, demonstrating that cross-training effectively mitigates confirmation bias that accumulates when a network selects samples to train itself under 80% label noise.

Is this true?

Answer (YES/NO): YES